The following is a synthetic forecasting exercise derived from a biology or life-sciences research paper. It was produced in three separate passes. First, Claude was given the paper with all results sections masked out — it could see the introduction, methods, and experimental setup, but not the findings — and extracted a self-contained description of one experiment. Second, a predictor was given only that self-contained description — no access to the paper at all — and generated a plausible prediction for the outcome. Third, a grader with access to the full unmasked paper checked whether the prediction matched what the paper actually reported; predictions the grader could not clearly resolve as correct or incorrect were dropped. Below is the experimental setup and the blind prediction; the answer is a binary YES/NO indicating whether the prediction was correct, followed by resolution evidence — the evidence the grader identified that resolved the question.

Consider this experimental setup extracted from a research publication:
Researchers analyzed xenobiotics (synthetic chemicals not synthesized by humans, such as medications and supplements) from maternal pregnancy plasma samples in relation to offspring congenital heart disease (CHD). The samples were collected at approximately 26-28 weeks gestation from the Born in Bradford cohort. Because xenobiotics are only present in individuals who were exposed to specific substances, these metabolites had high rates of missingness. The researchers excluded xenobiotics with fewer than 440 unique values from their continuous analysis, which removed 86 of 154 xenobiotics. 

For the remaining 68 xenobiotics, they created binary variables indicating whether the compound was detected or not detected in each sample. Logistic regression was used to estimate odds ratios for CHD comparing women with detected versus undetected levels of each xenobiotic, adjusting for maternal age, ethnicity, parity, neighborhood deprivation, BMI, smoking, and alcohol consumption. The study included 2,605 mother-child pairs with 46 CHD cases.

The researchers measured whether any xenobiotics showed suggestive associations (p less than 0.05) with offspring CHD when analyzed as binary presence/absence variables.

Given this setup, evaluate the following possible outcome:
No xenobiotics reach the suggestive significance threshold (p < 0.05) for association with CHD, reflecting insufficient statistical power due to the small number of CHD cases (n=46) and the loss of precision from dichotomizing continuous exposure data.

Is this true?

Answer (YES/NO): NO